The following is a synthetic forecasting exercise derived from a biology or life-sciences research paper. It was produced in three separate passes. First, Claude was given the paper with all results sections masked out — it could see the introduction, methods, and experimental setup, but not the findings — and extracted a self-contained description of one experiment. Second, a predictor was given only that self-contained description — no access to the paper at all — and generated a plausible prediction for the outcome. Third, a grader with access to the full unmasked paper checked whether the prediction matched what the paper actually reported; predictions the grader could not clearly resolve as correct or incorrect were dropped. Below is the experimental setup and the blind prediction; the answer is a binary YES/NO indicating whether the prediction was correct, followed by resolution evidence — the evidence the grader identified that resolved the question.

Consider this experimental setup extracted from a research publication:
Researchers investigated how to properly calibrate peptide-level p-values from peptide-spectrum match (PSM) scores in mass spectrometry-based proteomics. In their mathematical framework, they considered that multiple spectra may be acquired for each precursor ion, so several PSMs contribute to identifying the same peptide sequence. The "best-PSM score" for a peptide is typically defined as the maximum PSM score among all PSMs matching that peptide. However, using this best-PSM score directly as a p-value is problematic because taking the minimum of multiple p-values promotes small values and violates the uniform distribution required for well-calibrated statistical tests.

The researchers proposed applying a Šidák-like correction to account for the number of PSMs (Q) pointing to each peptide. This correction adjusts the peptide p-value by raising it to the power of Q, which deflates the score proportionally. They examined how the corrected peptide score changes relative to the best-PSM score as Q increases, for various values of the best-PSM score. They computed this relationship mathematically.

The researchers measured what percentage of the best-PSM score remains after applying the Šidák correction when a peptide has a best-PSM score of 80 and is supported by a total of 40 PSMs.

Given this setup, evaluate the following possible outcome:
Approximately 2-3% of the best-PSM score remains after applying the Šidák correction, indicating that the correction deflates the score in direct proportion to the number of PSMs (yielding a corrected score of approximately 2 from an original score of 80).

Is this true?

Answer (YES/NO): NO